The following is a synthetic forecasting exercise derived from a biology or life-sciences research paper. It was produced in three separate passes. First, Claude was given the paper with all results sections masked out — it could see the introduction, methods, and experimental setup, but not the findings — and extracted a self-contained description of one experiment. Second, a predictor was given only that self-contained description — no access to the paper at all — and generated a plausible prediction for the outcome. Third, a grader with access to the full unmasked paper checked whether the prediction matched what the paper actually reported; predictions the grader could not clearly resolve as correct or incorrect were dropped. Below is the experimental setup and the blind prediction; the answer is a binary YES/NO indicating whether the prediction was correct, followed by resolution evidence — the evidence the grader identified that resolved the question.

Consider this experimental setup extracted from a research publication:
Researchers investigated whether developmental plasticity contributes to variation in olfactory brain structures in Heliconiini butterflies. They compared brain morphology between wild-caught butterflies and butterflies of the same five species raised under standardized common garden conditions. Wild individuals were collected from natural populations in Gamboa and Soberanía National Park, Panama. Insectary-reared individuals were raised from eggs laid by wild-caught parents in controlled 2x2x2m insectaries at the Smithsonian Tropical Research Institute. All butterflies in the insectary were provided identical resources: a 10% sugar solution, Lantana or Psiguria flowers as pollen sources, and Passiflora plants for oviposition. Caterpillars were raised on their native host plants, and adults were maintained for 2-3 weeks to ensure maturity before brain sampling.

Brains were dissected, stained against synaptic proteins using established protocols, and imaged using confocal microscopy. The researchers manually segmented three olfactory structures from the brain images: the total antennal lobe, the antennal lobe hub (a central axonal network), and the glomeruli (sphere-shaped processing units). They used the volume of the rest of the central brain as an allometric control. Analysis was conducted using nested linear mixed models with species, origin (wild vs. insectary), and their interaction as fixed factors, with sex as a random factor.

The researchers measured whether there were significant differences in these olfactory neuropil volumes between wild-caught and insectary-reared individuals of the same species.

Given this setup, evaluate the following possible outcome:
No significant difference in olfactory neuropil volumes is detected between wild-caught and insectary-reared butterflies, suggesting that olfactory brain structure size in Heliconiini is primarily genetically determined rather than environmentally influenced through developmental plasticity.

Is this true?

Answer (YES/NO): NO